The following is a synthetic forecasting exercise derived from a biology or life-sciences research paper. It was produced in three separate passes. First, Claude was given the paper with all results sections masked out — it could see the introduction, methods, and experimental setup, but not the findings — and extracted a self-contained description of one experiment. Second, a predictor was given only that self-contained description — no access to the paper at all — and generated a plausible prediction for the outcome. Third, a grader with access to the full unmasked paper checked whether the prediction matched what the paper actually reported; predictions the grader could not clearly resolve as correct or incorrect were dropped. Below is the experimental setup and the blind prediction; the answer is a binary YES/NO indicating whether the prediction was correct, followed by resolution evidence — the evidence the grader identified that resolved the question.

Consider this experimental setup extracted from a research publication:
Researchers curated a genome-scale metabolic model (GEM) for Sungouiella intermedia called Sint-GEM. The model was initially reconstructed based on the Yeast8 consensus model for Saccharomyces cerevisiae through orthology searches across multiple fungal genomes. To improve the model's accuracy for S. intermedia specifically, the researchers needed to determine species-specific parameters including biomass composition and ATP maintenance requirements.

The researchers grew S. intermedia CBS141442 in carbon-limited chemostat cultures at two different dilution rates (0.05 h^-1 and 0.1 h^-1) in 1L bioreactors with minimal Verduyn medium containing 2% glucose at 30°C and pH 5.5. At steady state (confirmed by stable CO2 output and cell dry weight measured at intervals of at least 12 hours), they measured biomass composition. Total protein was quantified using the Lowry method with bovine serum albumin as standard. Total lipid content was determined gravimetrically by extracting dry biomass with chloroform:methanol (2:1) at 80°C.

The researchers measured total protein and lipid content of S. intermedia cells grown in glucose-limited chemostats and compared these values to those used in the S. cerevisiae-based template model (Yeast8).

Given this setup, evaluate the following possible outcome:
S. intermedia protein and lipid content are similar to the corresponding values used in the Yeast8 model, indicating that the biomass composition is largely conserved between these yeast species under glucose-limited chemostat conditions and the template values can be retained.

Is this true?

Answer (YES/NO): NO